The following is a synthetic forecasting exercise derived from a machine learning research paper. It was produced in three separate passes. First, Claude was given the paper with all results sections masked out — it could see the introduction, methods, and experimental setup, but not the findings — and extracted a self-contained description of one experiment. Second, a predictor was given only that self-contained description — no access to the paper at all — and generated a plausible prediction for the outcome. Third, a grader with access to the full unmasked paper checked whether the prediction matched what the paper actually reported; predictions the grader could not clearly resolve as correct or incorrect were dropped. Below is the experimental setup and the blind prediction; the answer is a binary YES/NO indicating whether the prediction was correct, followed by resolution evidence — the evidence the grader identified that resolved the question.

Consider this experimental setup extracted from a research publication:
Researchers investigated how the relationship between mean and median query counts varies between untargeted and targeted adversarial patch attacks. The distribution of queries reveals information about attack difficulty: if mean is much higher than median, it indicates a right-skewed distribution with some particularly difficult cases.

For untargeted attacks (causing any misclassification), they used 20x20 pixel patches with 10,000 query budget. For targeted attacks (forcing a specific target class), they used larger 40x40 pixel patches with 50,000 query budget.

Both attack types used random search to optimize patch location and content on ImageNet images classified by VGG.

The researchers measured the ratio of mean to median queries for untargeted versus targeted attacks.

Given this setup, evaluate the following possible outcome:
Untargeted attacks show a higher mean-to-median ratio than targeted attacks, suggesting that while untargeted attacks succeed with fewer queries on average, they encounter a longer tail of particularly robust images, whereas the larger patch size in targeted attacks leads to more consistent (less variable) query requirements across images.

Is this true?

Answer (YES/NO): YES